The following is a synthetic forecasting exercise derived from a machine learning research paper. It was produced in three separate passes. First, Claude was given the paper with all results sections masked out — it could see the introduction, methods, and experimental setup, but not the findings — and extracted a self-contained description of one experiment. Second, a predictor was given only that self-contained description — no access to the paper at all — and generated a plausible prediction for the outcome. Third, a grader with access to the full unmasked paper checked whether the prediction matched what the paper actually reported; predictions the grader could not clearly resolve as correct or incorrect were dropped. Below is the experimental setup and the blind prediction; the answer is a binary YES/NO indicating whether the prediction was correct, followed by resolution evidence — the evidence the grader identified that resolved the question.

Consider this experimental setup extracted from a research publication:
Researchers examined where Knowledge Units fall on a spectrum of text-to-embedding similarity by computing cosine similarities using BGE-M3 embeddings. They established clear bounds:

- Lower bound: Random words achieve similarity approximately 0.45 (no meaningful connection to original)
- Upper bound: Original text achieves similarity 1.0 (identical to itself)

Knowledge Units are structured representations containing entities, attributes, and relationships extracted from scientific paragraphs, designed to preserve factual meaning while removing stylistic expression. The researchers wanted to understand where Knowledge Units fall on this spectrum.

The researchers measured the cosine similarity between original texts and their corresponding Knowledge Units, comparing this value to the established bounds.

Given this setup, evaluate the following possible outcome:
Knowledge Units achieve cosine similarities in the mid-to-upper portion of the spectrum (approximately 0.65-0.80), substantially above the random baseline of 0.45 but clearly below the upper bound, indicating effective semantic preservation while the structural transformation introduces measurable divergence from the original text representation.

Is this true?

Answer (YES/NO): NO